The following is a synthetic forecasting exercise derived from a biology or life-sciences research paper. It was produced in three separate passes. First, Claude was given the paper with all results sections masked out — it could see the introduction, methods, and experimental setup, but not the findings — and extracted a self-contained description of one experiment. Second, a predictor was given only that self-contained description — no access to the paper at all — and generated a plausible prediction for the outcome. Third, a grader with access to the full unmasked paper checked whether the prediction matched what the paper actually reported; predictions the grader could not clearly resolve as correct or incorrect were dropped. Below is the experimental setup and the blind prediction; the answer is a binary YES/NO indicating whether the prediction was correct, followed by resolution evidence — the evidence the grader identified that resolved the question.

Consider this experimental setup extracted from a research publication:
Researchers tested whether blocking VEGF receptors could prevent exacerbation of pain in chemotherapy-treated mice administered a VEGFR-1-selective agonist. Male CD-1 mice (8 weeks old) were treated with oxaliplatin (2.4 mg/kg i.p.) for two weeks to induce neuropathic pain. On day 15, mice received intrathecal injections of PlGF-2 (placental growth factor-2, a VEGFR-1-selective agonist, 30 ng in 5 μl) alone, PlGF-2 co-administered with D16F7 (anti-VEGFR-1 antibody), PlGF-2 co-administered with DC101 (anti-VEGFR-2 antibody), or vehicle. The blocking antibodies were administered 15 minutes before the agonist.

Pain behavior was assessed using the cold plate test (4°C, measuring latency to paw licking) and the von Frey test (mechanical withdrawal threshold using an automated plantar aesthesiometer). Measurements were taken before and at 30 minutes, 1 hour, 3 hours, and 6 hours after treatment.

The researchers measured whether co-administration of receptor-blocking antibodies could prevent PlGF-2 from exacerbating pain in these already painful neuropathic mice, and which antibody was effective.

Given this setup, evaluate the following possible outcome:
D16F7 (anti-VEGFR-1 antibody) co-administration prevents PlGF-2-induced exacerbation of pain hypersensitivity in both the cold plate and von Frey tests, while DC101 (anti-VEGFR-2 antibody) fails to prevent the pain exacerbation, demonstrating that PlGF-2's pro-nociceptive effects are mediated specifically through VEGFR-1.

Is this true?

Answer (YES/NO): NO